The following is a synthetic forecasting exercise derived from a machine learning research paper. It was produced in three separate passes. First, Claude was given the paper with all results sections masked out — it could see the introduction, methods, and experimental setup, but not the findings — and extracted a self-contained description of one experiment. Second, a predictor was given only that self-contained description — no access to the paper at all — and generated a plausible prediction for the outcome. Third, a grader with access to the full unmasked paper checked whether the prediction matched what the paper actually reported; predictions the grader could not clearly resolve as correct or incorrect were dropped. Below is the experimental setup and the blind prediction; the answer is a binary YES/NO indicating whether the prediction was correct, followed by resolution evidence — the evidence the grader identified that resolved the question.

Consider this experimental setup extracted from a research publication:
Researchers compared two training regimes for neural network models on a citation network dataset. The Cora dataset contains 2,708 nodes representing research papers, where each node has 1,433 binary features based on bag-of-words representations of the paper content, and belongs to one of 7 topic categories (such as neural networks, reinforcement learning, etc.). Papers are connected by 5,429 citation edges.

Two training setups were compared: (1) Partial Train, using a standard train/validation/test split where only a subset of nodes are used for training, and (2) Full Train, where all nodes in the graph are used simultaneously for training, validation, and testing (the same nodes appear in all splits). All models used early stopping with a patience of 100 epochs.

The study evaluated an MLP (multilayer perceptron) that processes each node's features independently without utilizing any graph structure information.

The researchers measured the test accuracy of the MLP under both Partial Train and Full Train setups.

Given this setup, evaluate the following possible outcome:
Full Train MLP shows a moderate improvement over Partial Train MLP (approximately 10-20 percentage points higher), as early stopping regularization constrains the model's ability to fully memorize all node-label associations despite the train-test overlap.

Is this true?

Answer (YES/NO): NO